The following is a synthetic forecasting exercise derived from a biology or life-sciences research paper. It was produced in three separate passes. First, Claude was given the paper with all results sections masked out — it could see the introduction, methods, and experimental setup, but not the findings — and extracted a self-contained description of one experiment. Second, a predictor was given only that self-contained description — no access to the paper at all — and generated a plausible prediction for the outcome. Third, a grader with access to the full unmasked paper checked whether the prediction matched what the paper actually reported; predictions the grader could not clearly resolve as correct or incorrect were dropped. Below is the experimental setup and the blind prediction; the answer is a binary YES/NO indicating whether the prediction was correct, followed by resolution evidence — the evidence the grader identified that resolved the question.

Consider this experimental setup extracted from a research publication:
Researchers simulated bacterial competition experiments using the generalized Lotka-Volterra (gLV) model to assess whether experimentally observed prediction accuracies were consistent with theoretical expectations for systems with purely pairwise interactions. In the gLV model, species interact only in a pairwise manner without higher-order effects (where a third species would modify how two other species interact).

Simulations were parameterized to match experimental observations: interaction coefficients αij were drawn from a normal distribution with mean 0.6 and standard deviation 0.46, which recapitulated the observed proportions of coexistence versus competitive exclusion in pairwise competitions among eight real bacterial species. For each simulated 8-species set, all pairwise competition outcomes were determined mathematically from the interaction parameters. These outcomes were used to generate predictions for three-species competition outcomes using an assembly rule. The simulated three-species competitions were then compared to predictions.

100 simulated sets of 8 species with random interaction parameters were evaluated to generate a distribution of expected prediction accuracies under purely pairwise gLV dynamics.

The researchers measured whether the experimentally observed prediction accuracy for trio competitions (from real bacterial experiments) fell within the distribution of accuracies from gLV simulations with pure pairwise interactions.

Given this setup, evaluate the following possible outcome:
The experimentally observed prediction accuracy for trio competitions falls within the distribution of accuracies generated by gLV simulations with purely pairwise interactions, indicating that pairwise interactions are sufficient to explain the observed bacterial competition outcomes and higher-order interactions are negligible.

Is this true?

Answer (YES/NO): NO